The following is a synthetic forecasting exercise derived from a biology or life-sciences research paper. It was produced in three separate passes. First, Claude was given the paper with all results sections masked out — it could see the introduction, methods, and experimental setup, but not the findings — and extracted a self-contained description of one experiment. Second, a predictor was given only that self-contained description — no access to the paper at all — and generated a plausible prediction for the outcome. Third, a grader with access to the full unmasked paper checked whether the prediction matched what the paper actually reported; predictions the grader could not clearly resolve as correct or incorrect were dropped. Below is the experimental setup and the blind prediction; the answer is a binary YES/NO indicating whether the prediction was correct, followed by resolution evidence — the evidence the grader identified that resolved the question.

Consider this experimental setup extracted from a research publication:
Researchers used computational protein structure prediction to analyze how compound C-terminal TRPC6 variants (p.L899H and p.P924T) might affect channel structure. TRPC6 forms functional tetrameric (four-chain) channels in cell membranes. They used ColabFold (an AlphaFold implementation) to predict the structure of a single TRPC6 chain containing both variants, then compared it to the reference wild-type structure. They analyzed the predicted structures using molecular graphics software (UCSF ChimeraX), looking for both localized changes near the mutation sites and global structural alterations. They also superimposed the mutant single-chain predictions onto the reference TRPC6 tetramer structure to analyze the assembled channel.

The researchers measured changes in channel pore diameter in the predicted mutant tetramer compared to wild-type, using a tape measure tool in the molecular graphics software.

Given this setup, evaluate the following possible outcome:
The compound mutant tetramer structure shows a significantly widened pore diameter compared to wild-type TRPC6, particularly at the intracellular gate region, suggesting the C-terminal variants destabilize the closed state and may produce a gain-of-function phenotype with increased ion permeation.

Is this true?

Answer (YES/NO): NO